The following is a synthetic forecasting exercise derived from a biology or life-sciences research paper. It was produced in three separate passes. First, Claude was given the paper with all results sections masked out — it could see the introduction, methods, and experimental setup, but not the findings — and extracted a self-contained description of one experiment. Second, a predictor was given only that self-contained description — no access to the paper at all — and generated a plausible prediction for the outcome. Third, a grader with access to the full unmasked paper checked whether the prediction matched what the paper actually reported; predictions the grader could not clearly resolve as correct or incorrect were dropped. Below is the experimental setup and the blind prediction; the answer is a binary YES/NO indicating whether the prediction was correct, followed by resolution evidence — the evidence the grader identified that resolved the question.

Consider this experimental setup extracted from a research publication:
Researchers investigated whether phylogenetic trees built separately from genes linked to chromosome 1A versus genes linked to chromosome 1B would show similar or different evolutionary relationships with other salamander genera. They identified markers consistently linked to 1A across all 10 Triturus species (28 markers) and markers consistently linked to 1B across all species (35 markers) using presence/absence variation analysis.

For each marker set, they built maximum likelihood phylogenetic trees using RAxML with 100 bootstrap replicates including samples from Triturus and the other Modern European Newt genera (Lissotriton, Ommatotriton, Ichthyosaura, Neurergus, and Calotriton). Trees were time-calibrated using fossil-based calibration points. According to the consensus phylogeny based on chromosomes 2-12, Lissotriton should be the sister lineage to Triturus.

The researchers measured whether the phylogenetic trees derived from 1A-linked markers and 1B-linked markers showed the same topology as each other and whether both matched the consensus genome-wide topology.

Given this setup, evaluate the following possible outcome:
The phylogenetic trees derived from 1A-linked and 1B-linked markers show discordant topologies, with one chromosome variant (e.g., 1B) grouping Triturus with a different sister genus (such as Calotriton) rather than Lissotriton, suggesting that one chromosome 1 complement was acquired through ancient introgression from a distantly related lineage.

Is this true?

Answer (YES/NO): NO